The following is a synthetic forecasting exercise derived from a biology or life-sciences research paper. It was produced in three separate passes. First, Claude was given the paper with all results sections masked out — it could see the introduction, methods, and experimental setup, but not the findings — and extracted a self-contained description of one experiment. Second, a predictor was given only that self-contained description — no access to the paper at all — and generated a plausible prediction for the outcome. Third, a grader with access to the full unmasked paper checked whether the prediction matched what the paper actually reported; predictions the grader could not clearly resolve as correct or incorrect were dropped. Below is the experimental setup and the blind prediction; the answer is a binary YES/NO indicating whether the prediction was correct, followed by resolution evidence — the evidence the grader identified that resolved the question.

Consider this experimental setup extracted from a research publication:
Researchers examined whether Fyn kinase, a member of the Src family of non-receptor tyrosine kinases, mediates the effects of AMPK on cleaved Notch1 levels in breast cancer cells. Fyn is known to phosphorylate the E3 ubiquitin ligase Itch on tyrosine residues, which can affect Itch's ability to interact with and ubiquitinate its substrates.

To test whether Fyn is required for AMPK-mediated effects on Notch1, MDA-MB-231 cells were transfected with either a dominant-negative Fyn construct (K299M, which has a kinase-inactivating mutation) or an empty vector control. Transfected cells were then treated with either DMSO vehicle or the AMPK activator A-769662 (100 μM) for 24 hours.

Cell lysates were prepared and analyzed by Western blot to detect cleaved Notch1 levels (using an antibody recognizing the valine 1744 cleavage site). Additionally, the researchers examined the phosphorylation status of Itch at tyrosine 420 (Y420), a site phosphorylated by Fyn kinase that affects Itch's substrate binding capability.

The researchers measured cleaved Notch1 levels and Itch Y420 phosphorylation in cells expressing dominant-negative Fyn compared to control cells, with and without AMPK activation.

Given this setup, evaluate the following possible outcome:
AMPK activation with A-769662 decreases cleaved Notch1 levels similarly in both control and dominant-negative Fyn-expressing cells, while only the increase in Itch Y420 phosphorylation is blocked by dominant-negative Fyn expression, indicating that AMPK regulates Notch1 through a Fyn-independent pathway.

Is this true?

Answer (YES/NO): NO